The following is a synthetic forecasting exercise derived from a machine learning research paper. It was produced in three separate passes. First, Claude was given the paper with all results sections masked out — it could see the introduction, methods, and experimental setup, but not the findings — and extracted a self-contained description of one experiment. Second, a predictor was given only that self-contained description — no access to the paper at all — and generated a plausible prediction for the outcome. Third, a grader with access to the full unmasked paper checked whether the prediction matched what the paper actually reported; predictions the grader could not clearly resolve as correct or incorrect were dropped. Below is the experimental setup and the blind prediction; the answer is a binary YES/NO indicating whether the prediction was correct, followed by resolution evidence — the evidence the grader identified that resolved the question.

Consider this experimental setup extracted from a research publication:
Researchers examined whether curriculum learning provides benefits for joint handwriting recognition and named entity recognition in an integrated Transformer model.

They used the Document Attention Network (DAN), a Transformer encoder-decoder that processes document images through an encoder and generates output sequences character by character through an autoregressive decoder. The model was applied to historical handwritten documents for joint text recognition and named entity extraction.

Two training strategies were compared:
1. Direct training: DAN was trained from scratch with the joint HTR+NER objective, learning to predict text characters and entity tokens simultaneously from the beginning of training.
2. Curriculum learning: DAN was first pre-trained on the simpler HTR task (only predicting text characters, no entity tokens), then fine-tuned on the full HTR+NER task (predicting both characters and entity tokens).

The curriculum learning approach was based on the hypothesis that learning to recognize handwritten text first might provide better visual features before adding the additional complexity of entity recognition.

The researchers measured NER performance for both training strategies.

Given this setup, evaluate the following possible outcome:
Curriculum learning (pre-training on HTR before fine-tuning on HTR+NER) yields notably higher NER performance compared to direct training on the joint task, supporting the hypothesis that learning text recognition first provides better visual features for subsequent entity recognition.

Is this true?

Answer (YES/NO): NO